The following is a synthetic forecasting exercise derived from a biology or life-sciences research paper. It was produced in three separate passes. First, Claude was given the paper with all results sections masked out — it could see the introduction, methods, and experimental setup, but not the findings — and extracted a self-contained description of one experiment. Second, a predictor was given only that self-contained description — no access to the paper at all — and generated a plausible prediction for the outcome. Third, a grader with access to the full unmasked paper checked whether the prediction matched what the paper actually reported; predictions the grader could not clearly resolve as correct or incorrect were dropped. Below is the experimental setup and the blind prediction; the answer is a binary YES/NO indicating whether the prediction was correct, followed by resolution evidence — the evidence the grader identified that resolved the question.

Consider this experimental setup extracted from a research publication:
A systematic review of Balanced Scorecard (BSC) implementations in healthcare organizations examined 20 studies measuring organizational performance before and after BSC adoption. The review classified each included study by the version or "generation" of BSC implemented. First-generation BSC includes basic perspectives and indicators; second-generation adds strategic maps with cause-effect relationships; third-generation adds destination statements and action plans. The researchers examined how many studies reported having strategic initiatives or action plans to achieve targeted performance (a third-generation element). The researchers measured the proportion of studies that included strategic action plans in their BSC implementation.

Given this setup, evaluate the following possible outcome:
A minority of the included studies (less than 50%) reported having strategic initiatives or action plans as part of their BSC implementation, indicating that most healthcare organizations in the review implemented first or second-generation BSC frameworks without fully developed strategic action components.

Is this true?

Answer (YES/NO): YES